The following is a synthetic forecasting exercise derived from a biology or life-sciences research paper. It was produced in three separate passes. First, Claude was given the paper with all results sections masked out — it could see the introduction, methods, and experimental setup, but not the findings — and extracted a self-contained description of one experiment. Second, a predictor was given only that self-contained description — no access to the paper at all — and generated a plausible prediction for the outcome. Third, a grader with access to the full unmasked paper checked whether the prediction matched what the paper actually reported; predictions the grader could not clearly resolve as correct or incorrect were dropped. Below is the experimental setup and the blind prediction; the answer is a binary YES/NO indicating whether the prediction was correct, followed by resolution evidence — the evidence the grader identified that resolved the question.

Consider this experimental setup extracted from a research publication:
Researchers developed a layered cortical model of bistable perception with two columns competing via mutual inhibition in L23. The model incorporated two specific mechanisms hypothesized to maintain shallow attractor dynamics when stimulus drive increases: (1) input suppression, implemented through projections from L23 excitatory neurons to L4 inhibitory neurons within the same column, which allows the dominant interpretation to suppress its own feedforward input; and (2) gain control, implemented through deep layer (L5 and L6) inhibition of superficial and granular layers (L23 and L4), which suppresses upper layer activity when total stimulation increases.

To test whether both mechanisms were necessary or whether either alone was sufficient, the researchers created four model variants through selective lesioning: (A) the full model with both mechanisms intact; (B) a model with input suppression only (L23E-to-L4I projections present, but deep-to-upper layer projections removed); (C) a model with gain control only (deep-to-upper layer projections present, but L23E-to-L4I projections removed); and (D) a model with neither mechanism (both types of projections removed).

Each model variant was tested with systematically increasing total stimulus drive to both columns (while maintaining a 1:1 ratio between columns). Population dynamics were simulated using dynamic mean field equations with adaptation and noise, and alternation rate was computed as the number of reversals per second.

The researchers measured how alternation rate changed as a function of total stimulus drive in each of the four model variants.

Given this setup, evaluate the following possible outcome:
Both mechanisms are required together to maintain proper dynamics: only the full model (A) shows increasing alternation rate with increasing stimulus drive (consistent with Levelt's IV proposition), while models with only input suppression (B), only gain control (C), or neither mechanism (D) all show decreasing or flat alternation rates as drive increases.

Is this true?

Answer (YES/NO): NO